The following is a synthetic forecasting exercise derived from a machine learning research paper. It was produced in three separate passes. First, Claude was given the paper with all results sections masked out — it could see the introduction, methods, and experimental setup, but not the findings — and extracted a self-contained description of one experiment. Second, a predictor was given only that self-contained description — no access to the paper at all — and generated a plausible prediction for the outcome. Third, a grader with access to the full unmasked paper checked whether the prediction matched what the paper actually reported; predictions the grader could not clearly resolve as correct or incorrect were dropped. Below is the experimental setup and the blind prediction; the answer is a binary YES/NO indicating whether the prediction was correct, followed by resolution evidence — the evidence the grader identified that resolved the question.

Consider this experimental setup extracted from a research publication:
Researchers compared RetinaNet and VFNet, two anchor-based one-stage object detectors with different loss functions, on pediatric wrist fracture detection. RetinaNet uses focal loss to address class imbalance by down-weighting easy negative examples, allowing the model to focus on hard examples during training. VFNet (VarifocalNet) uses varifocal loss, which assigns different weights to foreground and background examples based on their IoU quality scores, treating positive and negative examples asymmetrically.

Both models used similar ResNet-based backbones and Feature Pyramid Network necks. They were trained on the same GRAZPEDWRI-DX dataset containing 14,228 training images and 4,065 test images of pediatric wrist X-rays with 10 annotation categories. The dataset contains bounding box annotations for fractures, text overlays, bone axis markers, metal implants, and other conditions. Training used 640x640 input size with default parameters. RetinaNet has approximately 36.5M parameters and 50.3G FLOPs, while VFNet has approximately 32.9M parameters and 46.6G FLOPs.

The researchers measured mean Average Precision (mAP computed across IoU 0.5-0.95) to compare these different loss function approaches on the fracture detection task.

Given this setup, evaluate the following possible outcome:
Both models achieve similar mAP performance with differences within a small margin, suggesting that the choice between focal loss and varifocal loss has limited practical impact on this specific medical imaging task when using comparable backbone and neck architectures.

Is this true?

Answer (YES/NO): NO